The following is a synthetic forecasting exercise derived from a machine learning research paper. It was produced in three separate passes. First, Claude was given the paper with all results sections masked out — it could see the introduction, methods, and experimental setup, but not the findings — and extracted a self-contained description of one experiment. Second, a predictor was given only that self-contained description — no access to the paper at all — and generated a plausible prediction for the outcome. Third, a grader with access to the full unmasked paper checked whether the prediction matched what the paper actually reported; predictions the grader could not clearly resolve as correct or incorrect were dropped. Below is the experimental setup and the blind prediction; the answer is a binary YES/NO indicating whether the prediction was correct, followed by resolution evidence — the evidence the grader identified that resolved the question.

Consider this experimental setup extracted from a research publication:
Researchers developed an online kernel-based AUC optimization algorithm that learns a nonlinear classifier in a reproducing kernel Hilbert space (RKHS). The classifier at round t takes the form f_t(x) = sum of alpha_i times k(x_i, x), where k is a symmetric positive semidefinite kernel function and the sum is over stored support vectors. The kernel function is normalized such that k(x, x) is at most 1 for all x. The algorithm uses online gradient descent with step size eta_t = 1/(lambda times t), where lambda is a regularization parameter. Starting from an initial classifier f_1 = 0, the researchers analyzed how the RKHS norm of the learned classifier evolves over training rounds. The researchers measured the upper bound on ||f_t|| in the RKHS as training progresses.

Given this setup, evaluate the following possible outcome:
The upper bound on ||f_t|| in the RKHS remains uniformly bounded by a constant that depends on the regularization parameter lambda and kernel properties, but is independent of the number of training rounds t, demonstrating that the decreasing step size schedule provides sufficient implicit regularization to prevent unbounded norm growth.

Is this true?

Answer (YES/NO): YES